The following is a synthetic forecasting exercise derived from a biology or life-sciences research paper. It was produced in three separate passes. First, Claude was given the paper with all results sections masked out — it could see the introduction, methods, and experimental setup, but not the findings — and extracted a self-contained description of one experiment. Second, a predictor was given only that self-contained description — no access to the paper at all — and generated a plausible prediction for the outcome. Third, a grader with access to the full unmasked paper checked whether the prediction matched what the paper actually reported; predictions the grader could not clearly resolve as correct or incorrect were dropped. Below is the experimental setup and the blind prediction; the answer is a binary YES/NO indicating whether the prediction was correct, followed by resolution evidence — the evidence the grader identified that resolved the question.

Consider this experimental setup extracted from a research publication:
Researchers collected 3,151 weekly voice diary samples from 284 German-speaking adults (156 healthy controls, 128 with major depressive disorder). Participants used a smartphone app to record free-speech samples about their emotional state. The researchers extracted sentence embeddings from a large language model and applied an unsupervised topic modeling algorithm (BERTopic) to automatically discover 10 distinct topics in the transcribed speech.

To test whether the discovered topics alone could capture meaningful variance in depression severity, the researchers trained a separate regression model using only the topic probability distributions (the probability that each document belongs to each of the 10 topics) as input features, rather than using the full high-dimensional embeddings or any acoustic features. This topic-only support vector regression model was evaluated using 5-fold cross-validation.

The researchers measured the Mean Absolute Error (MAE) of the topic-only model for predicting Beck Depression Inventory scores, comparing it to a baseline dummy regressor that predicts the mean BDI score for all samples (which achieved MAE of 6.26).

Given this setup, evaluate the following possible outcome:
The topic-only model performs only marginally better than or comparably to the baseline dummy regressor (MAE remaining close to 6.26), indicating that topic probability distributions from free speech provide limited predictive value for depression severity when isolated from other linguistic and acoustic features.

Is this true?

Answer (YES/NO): NO